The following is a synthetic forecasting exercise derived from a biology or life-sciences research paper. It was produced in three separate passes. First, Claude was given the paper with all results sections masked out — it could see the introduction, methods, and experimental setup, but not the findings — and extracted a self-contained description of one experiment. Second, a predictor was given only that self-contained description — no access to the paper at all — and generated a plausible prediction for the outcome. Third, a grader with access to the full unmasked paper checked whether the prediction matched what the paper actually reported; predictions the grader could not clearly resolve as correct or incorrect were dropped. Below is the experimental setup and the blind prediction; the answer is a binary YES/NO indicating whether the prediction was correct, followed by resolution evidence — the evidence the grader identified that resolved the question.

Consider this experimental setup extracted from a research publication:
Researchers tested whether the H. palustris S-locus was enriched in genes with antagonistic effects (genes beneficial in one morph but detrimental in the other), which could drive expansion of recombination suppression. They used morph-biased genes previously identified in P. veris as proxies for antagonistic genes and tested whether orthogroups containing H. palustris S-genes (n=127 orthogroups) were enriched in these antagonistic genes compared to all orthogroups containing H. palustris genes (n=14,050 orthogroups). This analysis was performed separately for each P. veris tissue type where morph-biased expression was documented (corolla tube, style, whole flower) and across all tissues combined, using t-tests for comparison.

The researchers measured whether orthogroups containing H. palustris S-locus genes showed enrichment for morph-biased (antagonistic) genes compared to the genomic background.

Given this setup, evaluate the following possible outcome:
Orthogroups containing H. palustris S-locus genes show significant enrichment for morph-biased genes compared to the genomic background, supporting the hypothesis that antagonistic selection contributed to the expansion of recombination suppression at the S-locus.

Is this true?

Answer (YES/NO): NO